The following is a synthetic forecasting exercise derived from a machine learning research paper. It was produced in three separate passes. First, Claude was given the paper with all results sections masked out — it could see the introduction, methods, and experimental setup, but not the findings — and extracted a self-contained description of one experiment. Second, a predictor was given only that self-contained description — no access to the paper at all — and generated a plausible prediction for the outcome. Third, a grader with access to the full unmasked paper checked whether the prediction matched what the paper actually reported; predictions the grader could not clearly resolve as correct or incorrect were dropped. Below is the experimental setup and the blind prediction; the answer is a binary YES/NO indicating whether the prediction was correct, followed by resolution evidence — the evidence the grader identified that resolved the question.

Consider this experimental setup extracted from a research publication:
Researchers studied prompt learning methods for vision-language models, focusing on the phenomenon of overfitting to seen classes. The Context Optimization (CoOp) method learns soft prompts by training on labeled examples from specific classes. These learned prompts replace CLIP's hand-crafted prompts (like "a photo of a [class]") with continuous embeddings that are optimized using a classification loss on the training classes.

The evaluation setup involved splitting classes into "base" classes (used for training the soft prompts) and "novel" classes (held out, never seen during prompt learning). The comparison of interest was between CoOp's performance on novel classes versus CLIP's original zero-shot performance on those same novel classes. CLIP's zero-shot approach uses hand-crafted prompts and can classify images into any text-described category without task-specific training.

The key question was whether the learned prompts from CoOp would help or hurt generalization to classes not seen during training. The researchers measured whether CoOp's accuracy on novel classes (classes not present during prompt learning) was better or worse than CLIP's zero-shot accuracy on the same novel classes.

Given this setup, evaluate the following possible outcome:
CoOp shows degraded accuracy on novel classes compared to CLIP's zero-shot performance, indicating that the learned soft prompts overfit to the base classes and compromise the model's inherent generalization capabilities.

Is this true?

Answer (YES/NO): YES